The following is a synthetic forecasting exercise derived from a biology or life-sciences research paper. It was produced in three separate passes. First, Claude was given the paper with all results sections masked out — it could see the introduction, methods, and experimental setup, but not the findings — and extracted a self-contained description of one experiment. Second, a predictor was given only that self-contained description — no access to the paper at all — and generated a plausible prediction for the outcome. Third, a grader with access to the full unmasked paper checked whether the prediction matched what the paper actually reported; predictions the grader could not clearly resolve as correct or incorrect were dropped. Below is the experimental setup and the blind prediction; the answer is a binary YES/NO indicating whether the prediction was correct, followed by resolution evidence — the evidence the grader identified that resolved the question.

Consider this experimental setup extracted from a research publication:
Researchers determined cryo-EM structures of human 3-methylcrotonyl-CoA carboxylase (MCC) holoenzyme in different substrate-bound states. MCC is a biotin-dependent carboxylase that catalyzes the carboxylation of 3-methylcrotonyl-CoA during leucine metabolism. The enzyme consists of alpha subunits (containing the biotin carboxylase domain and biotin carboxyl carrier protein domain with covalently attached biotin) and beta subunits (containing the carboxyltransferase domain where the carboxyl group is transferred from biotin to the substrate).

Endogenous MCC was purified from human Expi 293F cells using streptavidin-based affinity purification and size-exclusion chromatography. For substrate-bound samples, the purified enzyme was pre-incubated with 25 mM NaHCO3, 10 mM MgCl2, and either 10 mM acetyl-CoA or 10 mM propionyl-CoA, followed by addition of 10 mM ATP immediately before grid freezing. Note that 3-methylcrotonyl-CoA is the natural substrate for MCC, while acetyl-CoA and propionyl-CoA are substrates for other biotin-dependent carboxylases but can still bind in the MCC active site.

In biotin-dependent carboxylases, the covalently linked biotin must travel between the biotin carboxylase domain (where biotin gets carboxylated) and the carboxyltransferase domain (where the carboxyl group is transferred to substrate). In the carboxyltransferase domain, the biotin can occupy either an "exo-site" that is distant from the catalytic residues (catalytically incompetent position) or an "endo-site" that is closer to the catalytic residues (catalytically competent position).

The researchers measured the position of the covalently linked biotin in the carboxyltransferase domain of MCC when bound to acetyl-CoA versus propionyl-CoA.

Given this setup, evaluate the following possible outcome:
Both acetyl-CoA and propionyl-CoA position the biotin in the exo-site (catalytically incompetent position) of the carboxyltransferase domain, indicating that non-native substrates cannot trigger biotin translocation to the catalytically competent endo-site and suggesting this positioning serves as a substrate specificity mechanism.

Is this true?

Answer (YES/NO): NO